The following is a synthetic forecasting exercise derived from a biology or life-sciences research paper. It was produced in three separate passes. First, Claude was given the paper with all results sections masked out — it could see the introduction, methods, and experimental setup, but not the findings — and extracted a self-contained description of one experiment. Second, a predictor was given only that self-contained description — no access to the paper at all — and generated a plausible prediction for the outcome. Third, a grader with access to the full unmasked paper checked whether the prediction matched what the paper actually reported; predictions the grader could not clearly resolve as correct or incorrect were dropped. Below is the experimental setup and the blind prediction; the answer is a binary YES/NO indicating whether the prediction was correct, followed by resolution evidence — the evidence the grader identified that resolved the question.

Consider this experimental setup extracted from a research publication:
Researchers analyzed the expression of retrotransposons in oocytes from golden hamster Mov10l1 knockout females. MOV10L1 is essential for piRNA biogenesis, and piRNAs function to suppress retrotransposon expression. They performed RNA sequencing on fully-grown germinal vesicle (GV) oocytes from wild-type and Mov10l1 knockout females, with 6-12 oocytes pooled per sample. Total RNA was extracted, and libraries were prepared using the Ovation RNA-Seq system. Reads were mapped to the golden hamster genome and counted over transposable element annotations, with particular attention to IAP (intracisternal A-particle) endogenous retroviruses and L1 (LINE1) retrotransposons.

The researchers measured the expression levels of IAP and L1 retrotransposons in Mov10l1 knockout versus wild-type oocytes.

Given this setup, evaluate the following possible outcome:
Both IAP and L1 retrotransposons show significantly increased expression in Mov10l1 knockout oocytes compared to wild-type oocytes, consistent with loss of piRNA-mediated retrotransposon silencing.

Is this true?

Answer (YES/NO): NO